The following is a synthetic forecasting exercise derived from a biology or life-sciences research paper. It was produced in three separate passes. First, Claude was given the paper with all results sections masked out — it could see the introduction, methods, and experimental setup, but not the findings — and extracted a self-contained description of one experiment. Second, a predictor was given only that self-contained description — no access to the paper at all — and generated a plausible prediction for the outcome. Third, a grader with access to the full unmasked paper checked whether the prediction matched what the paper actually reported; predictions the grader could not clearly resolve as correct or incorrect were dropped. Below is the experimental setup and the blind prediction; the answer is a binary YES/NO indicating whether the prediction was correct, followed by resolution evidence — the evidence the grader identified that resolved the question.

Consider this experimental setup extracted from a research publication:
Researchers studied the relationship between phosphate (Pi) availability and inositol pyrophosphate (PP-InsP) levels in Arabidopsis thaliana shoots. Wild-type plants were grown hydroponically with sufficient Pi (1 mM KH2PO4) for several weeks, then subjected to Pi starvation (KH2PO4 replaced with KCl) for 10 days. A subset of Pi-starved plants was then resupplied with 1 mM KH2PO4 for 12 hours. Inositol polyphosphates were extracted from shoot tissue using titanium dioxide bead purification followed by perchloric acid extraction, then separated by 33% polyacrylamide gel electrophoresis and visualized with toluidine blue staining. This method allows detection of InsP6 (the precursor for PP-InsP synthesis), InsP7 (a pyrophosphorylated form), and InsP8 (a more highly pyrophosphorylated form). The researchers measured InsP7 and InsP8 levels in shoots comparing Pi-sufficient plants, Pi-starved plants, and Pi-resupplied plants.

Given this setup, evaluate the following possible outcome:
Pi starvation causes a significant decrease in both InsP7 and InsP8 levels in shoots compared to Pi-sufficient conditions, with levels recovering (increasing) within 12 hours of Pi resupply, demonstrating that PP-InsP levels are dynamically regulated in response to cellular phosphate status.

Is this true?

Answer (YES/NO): YES